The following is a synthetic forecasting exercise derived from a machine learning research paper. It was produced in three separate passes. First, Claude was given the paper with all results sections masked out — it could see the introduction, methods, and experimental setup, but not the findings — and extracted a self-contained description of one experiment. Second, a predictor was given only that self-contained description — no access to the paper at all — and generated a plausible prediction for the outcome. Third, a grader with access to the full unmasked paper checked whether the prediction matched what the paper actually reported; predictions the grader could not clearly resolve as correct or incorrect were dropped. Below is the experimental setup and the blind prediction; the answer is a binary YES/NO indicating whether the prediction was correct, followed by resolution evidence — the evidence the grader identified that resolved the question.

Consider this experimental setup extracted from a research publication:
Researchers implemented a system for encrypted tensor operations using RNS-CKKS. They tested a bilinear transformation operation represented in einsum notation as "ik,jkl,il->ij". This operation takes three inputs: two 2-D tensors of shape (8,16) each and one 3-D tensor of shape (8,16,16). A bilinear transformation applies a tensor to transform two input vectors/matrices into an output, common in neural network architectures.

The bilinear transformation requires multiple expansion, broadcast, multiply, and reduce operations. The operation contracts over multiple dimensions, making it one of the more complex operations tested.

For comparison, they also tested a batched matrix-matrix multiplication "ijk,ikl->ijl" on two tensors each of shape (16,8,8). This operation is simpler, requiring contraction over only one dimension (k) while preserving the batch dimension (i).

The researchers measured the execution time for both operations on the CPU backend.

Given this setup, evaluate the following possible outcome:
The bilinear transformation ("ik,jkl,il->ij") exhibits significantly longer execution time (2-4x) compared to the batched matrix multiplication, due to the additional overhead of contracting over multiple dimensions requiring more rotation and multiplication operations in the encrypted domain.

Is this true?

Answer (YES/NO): NO